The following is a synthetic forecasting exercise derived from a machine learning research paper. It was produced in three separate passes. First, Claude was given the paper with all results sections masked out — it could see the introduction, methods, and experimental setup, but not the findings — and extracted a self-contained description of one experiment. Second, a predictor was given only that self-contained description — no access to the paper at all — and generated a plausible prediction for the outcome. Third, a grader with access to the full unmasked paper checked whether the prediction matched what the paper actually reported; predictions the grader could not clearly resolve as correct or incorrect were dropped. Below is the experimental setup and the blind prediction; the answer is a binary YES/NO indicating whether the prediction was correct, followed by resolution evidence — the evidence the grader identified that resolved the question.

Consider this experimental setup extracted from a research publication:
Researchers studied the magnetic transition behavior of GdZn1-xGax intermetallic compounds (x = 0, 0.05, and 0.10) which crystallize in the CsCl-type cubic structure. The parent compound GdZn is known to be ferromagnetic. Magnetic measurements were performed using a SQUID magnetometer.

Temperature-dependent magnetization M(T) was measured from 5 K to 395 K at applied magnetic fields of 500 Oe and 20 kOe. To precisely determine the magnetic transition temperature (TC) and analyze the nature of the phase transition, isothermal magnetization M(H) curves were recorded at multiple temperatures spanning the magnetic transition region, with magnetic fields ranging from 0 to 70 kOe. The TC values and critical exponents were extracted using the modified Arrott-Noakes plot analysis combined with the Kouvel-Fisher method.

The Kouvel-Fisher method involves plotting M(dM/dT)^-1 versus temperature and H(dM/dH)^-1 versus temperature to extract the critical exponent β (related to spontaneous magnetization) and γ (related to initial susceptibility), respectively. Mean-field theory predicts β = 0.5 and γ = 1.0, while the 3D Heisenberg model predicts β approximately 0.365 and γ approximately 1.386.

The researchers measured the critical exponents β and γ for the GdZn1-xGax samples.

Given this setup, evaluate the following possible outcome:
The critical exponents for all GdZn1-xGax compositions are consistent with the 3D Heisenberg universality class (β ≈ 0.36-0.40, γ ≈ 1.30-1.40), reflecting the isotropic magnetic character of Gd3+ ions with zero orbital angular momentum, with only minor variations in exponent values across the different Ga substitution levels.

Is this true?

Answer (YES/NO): NO